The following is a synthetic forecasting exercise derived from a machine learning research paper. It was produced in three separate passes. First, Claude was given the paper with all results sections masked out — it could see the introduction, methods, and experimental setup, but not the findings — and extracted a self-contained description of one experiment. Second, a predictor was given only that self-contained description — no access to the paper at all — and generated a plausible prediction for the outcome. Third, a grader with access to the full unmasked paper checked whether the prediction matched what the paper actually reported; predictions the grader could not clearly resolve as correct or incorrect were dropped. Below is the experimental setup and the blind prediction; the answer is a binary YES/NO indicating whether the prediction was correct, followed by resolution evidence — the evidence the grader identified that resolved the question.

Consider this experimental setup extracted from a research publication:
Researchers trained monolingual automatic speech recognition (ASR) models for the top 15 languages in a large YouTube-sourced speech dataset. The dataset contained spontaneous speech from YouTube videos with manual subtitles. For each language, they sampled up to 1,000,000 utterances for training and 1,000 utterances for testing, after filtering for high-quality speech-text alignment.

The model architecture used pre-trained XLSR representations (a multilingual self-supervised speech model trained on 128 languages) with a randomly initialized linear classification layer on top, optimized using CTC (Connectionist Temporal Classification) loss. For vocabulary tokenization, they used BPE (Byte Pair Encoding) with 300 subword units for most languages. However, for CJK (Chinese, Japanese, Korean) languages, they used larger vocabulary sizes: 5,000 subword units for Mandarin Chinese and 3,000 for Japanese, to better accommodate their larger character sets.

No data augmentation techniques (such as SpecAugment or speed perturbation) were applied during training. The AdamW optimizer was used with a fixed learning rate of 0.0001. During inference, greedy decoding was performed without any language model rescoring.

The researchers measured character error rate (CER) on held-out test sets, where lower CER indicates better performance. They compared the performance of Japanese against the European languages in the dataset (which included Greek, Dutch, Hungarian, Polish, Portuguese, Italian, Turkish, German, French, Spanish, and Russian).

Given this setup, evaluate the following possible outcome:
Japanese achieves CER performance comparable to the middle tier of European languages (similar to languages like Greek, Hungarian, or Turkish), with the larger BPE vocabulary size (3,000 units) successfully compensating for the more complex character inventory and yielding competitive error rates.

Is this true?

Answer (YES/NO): NO